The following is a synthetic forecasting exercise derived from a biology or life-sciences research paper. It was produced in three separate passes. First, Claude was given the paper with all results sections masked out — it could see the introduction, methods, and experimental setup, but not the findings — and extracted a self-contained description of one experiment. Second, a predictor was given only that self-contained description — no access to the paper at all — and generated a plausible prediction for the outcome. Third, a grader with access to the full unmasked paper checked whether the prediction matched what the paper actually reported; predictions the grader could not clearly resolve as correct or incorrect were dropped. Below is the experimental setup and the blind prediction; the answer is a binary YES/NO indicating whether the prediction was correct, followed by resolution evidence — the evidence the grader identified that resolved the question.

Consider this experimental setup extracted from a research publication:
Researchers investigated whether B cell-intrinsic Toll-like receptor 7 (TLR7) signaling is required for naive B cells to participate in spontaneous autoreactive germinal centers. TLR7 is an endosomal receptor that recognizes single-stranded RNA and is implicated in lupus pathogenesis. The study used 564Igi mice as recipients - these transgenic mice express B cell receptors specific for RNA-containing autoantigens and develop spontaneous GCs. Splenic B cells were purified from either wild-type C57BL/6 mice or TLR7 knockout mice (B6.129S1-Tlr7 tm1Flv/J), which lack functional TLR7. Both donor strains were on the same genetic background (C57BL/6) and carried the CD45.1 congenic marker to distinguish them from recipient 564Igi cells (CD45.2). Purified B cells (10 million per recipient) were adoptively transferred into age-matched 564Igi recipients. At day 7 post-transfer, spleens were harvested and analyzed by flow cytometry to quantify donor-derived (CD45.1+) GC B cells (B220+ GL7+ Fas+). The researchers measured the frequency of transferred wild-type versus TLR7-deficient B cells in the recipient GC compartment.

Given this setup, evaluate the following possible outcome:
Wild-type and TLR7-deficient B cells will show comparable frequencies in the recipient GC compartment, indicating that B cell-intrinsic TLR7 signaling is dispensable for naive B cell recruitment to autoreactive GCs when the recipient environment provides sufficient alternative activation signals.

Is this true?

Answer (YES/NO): NO